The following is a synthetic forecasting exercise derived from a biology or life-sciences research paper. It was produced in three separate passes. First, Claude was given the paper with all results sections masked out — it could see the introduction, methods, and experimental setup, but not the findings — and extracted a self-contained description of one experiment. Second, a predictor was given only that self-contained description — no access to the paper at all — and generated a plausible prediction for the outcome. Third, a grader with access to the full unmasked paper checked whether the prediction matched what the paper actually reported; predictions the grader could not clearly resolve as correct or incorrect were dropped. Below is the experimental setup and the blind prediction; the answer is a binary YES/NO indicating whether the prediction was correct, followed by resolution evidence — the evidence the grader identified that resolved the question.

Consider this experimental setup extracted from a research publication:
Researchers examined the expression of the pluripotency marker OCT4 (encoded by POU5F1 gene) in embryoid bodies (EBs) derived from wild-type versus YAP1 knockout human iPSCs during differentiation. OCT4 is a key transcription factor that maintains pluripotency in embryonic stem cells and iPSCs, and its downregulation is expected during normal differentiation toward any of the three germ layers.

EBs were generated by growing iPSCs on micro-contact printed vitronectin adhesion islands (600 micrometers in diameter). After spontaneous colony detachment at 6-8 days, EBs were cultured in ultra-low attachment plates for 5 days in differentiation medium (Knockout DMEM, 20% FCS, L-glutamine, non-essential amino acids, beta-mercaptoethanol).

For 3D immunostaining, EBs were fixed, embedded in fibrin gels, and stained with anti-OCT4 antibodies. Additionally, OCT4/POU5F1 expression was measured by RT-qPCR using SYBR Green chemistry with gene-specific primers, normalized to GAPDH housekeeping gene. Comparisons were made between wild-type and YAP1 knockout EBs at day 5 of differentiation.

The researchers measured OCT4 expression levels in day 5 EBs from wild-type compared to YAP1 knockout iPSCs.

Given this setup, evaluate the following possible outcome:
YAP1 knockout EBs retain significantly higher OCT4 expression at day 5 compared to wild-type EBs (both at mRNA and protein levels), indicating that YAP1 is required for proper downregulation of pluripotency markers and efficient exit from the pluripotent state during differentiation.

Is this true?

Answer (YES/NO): YES